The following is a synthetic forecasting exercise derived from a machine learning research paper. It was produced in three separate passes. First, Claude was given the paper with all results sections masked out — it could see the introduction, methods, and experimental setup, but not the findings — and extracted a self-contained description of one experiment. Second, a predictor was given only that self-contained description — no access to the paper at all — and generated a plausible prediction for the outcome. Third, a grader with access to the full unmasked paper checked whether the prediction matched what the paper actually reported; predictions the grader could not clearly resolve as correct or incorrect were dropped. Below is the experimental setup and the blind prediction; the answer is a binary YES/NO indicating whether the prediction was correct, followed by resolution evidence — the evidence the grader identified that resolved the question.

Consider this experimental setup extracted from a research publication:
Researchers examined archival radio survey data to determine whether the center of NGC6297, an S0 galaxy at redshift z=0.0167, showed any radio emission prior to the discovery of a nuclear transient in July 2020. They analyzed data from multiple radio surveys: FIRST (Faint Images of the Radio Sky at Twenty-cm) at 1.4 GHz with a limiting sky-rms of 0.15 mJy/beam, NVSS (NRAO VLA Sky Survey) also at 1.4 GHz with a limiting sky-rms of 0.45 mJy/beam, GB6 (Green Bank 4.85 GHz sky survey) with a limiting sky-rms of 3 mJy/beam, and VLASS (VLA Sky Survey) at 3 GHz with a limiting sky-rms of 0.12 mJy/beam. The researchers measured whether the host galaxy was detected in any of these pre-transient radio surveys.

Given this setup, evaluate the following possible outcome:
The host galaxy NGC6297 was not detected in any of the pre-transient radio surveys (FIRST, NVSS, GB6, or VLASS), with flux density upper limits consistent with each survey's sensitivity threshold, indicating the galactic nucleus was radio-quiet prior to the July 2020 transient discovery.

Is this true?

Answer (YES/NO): YES